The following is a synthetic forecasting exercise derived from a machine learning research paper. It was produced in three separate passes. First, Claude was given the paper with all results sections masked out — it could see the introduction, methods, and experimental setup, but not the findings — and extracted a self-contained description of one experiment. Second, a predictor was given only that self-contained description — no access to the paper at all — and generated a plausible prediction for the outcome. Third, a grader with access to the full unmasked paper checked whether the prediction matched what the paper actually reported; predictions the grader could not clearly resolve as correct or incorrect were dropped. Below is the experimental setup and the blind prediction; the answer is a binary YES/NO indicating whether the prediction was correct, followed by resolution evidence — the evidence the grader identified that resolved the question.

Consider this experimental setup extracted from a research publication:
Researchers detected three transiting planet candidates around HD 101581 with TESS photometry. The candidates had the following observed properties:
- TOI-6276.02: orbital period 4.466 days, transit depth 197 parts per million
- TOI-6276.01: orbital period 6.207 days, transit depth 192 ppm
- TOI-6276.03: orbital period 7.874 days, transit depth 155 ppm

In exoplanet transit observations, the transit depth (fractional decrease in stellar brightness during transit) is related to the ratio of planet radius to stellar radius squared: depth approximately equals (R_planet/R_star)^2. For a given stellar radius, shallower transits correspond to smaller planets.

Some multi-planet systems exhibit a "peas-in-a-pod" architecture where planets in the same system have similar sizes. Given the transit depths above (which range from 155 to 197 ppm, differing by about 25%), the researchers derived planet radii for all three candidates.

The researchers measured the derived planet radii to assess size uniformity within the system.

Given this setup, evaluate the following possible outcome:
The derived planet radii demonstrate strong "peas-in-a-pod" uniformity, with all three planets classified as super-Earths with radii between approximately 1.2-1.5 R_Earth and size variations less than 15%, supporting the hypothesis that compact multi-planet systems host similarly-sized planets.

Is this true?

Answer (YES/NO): NO